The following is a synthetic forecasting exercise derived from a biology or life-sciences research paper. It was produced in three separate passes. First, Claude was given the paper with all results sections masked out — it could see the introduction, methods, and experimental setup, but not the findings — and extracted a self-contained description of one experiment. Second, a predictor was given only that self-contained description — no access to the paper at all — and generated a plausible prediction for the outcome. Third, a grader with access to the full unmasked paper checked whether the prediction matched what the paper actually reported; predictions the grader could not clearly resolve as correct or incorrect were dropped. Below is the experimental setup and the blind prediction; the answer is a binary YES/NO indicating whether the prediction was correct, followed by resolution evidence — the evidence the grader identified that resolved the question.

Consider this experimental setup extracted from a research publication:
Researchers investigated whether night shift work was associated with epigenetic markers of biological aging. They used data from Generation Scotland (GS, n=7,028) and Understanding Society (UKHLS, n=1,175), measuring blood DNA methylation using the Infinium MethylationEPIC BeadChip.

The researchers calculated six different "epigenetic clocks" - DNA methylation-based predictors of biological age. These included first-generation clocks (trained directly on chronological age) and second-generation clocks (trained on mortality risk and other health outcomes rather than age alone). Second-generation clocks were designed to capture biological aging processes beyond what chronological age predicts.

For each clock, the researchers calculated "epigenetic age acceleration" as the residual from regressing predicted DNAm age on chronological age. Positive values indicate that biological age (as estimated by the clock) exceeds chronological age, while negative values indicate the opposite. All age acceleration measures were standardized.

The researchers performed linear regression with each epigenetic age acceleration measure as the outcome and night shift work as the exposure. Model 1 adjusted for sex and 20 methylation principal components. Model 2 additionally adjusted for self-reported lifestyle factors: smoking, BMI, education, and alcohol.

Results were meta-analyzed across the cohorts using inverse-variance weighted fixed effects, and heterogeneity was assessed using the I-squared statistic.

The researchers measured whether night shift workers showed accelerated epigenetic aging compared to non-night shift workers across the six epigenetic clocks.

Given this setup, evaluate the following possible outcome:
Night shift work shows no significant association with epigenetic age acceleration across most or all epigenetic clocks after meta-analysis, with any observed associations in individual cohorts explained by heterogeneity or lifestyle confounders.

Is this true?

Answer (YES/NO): NO